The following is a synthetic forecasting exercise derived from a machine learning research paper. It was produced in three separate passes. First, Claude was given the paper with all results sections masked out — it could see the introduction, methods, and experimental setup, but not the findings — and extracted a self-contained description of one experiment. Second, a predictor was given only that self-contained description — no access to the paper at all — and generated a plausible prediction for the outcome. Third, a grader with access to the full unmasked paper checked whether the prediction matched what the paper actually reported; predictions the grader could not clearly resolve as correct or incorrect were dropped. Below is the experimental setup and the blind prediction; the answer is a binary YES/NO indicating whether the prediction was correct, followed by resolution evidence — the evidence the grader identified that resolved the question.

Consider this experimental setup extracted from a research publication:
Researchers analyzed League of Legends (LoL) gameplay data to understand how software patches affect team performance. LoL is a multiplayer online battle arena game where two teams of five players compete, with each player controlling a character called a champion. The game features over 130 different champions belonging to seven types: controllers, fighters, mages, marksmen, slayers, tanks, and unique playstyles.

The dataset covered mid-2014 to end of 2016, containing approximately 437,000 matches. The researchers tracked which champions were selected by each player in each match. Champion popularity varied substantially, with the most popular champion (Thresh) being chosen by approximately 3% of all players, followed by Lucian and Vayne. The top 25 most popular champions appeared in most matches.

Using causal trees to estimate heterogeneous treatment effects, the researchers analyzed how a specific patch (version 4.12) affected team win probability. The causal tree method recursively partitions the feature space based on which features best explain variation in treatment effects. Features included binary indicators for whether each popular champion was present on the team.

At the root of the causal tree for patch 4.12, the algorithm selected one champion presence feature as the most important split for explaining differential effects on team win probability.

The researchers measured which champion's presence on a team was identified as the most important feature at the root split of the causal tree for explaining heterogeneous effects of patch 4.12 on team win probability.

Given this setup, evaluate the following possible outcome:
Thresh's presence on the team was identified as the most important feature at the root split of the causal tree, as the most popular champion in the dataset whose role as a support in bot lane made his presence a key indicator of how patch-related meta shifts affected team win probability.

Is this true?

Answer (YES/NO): NO